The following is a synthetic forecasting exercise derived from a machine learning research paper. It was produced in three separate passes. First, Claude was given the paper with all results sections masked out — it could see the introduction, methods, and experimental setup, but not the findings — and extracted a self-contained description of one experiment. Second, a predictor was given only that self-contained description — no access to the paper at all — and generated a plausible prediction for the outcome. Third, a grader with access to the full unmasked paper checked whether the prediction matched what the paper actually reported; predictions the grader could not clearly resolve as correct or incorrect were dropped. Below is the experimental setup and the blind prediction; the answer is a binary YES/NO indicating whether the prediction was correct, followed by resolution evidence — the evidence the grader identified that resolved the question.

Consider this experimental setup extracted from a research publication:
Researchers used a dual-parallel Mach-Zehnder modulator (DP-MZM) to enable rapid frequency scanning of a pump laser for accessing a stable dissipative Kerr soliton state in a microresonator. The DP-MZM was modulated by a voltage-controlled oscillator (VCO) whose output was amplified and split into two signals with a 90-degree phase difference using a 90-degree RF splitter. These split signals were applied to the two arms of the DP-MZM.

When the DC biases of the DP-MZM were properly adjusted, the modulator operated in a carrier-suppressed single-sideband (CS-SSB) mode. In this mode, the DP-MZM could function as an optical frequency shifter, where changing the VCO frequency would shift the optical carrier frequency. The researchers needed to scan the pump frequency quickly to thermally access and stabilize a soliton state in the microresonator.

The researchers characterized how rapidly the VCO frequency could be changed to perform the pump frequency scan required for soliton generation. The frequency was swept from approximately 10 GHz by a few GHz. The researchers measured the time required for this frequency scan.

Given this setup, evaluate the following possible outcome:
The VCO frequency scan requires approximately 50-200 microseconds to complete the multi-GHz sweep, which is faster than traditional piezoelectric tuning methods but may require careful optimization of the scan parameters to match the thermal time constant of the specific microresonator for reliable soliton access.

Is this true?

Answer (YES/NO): NO